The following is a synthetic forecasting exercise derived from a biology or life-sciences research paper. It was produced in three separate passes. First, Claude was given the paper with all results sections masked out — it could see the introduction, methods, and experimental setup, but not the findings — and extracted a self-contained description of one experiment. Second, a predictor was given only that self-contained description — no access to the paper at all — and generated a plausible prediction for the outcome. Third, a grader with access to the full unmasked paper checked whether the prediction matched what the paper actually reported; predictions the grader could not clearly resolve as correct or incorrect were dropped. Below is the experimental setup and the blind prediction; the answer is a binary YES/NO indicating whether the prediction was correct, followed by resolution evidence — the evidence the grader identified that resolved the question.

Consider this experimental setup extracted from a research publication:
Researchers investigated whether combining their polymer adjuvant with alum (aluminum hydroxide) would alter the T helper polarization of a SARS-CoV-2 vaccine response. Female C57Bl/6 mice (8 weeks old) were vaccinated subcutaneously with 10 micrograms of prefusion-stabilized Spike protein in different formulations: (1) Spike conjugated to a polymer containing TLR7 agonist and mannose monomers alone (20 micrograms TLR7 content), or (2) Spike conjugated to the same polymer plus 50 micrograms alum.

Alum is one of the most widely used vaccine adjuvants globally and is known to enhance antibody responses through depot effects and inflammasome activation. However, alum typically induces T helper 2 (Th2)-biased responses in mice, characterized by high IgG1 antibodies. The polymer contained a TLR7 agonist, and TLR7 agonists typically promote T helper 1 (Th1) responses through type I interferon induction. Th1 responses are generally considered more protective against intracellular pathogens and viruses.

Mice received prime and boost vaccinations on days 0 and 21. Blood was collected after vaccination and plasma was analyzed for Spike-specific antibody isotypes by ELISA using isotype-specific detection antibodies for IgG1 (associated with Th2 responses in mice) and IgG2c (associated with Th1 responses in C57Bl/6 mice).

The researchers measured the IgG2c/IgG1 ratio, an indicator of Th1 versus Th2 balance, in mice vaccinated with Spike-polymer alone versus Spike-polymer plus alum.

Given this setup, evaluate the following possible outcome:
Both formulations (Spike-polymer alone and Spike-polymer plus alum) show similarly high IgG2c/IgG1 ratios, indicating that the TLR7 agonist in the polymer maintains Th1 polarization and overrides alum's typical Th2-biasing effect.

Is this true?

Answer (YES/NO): NO